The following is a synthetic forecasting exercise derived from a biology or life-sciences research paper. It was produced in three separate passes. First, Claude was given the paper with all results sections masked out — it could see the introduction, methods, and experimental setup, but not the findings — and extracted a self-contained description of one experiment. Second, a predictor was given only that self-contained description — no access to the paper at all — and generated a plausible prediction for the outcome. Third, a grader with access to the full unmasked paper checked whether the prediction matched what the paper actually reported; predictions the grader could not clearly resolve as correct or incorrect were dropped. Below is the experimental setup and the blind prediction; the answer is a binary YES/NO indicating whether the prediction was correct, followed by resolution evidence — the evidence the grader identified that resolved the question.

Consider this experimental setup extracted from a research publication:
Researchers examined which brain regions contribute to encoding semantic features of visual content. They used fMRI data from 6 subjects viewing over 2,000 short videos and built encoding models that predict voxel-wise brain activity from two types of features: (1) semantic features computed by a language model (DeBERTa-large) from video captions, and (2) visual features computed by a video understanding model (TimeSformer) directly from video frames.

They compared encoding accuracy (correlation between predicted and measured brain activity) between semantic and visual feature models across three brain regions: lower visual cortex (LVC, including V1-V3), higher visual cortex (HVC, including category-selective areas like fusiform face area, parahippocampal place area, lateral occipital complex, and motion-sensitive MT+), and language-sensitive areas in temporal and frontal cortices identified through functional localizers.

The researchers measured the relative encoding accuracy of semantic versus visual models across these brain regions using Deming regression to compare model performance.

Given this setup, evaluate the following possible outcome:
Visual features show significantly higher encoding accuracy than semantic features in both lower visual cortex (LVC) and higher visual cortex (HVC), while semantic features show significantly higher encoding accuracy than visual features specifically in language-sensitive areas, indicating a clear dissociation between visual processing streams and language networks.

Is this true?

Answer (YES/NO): NO